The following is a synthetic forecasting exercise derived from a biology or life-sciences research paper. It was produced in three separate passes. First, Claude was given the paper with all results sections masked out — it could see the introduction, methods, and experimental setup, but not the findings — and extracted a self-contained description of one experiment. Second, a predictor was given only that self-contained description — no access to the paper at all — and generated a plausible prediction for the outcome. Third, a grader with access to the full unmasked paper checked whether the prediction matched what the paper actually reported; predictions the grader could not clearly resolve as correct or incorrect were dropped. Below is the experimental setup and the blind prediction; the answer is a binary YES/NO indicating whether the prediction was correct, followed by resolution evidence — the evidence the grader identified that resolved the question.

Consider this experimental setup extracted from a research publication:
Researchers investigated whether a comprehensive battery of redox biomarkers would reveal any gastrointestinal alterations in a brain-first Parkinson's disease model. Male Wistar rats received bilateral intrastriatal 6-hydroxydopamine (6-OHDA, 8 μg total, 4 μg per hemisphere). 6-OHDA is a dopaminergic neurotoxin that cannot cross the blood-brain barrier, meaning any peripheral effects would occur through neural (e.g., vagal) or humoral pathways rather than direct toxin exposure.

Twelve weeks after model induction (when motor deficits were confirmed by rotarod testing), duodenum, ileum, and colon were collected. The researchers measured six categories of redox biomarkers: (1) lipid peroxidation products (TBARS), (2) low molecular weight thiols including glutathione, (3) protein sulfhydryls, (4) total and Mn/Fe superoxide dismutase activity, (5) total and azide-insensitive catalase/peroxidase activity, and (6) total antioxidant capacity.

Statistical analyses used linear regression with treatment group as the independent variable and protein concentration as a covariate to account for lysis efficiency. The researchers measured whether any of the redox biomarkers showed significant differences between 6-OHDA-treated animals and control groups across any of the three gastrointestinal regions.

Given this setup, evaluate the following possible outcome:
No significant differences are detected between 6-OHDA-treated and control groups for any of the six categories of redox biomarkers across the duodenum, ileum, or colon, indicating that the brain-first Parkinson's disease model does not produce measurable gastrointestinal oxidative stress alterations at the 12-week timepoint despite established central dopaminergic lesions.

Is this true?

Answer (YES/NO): NO